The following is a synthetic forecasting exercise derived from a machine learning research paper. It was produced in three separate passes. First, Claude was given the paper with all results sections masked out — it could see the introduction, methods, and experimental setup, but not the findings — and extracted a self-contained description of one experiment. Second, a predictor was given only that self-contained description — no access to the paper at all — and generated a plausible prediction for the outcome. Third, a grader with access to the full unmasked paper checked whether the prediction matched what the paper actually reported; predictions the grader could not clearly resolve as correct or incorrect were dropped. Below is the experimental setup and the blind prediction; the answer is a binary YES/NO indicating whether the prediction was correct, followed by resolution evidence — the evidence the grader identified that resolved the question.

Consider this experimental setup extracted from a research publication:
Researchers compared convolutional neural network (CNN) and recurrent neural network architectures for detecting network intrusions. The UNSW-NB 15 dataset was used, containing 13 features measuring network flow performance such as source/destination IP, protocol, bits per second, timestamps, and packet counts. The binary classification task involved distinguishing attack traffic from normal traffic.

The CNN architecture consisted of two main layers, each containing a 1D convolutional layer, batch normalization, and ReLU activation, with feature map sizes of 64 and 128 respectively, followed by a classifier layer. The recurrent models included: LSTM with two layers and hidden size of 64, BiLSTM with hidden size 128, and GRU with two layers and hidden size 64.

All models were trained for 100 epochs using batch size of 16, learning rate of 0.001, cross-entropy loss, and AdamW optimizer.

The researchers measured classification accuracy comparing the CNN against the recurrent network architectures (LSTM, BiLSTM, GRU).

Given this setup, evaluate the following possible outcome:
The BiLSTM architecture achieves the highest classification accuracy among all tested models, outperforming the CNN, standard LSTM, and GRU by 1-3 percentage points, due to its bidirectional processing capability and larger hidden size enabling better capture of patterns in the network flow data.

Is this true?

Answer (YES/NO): NO